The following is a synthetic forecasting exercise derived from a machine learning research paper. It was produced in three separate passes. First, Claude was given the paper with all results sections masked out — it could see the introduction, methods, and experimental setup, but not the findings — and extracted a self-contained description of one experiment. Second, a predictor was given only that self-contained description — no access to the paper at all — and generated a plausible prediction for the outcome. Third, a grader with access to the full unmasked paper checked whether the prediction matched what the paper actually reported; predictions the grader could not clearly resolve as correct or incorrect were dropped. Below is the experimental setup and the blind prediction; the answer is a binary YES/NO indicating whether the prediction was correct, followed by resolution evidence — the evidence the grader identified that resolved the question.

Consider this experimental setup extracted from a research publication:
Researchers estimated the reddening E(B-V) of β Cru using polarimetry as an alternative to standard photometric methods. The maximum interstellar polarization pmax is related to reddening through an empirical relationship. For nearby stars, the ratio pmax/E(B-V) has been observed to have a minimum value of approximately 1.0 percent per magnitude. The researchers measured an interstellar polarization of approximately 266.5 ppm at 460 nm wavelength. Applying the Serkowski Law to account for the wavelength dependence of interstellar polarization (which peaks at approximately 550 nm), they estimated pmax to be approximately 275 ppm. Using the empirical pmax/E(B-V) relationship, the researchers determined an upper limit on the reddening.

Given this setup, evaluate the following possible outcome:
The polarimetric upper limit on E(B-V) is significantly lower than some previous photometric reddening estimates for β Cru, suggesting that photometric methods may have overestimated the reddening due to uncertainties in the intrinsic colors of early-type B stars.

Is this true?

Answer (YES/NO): NO